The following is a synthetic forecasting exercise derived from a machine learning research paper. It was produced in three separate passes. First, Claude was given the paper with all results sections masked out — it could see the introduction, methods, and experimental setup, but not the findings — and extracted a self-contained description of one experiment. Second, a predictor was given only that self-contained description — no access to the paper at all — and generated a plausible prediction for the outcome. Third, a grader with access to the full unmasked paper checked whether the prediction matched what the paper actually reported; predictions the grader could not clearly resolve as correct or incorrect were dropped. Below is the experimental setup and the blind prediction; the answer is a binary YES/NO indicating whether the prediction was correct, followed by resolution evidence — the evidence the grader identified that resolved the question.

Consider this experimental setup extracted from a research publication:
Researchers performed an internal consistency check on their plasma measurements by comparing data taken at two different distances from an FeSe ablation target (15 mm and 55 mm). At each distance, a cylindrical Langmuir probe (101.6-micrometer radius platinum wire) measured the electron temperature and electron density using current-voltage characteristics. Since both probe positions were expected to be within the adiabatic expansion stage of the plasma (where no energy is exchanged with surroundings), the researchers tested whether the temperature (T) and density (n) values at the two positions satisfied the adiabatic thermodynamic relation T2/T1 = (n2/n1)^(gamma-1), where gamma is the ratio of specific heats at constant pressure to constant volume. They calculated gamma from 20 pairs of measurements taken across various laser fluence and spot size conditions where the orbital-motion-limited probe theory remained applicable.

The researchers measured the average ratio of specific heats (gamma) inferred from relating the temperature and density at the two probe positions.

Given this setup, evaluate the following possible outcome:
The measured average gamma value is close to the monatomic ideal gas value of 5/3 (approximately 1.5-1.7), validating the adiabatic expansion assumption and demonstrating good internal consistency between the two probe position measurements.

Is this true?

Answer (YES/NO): YES